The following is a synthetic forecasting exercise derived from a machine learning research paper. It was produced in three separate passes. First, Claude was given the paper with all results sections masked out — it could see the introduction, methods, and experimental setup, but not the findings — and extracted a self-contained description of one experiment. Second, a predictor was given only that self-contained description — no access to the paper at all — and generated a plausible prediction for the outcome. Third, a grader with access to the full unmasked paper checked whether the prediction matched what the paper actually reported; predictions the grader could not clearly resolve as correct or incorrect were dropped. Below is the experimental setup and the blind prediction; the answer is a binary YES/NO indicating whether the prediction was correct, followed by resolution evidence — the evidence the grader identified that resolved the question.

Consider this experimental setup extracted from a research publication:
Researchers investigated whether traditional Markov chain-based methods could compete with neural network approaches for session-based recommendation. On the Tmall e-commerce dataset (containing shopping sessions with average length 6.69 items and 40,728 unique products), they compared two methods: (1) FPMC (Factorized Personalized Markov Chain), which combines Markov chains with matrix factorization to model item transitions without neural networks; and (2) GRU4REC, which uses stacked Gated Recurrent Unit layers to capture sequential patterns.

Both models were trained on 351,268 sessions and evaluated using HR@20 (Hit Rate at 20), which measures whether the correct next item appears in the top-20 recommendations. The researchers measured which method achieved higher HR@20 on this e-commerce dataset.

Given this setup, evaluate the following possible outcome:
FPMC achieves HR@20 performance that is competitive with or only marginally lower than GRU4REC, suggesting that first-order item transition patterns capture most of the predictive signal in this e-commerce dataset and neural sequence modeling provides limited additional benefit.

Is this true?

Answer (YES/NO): NO